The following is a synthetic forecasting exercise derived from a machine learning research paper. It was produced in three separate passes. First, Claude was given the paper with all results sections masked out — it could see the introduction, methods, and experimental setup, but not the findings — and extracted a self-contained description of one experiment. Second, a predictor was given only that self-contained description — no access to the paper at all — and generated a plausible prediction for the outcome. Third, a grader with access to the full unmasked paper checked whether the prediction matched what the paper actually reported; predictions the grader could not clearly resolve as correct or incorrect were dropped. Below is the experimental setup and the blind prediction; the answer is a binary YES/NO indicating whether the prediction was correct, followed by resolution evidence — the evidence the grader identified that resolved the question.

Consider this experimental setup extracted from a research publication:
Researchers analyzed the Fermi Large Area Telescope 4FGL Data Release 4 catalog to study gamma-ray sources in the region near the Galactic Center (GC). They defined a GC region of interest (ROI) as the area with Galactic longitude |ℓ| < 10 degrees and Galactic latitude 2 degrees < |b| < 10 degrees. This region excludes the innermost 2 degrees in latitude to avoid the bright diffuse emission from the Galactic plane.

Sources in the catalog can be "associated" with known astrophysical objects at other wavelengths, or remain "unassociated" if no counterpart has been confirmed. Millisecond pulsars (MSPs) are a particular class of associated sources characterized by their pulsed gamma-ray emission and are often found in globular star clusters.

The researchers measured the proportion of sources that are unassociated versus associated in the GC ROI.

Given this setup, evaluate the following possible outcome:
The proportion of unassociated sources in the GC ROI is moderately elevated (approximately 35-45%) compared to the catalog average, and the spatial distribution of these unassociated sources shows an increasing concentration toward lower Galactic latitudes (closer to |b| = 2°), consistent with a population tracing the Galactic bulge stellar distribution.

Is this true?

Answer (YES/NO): NO